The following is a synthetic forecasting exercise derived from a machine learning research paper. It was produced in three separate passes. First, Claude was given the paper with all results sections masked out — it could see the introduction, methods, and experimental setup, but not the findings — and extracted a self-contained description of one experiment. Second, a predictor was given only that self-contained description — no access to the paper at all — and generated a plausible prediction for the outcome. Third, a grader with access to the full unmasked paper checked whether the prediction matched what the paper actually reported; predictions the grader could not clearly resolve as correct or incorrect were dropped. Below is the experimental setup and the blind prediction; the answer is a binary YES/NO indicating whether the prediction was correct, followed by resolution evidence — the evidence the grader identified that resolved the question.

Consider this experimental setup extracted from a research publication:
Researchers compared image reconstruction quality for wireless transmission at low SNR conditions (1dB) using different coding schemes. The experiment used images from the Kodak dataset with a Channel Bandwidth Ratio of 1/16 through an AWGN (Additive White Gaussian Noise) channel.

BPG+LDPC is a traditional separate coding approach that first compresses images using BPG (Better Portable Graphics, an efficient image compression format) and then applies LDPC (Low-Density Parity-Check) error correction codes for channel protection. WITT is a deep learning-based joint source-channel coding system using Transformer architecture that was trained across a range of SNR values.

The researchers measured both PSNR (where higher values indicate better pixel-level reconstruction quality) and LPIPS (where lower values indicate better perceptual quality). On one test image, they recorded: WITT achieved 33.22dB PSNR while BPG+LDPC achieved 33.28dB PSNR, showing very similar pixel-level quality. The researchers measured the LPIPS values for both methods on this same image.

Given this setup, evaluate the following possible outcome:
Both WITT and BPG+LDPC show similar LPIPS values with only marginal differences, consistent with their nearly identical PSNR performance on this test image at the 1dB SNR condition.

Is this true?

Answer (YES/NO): NO